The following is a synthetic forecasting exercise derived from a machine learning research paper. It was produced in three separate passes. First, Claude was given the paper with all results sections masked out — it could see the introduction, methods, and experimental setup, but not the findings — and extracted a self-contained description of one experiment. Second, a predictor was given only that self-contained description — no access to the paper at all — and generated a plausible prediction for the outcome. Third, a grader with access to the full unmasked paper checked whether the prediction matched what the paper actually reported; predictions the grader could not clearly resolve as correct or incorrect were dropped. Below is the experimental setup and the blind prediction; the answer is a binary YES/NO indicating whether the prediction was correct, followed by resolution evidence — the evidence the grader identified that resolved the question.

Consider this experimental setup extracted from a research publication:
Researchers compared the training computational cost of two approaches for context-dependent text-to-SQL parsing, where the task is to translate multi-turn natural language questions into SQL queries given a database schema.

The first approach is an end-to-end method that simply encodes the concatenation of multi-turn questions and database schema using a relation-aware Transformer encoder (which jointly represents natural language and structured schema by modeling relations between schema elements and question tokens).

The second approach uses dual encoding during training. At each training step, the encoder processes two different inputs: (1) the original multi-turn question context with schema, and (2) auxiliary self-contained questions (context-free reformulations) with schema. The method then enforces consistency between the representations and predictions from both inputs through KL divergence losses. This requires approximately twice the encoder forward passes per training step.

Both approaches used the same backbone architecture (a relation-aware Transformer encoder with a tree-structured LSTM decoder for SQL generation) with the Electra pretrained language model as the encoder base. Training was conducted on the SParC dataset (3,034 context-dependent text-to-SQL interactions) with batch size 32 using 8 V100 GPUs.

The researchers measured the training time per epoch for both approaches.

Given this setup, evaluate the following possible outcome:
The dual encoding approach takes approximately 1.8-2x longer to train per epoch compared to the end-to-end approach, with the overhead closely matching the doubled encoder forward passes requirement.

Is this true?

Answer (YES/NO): NO